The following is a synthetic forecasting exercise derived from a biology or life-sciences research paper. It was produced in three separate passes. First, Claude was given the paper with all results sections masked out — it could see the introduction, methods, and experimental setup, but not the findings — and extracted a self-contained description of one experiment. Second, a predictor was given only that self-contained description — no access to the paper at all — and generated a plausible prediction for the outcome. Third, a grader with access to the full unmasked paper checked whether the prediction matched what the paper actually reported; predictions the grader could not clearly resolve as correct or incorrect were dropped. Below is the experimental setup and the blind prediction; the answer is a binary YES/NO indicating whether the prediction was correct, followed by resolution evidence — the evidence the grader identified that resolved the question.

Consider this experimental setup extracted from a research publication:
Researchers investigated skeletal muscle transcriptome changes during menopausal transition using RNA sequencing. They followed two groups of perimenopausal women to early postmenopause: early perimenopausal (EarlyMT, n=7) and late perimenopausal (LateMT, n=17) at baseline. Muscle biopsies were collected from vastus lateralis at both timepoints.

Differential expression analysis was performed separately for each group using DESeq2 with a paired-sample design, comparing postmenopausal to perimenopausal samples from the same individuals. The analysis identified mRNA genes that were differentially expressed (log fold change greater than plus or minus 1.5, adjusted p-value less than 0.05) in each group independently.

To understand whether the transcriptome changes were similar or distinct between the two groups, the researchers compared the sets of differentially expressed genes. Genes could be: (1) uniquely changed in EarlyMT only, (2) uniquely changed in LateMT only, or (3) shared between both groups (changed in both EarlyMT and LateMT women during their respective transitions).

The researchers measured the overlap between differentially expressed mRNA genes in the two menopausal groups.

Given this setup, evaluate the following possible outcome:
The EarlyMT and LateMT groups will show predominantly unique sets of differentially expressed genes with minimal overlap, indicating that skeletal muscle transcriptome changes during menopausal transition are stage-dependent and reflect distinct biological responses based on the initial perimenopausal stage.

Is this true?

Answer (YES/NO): YES